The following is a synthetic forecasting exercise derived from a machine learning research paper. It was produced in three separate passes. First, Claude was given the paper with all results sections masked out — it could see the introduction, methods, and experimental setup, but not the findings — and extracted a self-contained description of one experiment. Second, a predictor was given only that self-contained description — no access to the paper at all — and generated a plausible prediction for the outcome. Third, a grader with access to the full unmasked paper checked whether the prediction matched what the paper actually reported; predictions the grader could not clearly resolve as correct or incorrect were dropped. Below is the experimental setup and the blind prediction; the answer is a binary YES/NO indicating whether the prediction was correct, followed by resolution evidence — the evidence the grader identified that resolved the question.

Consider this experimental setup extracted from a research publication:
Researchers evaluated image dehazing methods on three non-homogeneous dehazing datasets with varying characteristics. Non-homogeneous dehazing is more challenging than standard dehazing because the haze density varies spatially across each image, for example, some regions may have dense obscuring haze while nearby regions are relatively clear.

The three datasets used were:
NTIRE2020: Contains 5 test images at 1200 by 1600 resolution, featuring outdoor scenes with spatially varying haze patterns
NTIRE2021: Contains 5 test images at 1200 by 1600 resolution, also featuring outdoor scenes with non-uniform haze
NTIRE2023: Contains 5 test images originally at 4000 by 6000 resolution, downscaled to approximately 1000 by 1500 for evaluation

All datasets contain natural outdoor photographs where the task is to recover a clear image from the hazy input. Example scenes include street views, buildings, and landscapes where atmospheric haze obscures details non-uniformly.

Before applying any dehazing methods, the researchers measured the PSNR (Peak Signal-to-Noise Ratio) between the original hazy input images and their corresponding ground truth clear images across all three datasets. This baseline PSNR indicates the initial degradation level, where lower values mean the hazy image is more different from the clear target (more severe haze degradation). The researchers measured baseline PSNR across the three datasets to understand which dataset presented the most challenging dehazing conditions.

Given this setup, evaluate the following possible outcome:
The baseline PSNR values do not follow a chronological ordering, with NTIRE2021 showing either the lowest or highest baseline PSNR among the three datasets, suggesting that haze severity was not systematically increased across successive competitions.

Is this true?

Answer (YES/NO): NO